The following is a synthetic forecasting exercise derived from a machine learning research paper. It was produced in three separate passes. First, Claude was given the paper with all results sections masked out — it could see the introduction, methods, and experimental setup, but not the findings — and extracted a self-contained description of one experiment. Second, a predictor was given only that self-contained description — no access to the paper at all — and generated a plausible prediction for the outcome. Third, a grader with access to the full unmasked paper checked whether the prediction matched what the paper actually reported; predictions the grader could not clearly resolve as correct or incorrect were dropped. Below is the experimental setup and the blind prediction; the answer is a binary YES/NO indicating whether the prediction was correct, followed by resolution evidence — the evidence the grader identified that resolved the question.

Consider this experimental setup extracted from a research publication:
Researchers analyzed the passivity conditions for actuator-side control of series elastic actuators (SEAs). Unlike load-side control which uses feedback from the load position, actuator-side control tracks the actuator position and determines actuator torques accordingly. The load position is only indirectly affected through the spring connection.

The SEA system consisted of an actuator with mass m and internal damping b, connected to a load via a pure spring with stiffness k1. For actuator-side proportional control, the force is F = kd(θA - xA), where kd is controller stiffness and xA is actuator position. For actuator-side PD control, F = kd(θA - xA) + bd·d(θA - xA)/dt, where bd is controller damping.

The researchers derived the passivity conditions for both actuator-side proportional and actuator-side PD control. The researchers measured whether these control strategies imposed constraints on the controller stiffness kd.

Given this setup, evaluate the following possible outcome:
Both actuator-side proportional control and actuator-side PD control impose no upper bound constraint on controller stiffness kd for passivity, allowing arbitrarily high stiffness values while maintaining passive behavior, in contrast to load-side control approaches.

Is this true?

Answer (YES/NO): YES